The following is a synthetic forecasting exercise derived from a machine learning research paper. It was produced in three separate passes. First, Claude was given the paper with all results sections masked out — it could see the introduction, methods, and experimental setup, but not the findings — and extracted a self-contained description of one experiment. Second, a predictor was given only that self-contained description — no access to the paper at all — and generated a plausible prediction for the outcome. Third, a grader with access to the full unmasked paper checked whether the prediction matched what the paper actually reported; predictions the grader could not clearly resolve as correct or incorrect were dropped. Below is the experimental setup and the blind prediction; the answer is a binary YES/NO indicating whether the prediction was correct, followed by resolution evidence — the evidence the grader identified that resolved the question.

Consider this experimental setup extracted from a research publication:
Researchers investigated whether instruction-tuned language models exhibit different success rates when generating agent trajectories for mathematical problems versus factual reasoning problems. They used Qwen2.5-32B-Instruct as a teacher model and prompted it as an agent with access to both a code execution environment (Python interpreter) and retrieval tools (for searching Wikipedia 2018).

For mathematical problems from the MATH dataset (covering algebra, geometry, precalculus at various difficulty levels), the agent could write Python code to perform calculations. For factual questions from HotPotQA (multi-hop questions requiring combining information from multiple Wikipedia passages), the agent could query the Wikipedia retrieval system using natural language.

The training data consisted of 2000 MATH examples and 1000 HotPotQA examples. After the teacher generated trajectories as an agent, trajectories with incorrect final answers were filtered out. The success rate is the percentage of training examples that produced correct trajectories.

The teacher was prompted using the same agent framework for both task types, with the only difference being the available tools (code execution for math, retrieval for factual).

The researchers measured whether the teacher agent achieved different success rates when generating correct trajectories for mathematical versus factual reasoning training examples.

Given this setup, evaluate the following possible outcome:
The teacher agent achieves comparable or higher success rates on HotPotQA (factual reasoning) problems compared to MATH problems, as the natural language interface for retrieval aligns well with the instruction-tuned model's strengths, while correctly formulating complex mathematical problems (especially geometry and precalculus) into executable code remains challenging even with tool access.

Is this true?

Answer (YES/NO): YES